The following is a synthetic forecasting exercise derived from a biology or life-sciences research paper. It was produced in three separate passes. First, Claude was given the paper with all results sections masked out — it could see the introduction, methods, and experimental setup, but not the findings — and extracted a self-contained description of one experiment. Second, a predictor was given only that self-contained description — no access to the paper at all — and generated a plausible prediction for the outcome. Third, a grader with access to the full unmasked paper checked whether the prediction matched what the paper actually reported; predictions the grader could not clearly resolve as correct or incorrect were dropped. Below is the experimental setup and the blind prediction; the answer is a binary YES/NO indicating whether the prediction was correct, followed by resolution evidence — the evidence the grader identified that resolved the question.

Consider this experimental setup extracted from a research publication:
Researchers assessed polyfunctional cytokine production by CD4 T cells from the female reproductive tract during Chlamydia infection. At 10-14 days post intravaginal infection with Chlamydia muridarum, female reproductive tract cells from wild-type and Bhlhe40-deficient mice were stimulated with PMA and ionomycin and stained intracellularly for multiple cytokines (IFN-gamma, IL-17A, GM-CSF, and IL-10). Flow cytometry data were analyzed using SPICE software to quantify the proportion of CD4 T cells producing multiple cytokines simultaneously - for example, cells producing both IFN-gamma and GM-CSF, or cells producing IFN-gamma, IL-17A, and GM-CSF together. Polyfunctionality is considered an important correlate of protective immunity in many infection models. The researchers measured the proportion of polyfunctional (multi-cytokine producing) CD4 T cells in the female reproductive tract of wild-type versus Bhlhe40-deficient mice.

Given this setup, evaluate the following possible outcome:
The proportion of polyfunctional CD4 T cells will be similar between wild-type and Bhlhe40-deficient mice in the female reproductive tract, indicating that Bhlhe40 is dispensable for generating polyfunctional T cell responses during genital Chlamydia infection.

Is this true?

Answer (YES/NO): NO